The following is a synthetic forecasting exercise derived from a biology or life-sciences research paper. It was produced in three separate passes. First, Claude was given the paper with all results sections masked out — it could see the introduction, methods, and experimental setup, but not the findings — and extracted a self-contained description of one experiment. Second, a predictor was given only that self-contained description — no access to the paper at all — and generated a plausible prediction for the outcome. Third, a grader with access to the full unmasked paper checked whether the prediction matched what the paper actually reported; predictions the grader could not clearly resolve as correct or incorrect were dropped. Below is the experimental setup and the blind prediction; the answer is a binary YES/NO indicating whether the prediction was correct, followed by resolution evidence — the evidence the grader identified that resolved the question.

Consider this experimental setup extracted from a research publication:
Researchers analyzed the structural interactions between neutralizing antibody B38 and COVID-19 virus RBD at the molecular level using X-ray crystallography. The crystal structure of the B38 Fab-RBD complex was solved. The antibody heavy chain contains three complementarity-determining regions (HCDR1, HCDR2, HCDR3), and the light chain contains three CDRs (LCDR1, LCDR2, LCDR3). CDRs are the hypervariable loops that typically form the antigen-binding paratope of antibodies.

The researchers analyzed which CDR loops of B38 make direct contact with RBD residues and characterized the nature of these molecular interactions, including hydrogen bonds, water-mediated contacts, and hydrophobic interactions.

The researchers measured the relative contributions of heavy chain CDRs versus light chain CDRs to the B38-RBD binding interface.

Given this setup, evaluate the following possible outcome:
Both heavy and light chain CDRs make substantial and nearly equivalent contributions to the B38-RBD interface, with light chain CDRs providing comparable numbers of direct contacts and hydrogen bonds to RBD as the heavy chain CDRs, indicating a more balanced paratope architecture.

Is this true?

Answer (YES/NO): NO